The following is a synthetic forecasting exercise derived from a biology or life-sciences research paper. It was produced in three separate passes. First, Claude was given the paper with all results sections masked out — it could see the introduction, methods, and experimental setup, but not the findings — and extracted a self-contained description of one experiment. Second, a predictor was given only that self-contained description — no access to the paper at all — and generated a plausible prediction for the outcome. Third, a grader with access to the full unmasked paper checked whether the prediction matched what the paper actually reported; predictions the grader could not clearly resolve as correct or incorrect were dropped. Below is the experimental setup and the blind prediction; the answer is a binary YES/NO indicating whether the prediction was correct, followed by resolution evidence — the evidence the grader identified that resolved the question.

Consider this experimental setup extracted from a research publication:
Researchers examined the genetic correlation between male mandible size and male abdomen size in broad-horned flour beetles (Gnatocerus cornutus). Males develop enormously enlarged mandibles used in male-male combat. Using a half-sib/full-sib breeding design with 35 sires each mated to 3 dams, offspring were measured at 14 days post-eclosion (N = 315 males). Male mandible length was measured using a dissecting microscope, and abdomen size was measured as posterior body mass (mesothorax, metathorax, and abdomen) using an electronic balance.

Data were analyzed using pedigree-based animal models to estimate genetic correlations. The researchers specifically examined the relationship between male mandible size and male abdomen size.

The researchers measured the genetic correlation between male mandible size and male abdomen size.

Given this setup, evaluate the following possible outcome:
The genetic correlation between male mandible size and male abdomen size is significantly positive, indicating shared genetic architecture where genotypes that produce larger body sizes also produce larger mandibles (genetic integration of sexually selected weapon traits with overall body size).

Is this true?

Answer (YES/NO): NO